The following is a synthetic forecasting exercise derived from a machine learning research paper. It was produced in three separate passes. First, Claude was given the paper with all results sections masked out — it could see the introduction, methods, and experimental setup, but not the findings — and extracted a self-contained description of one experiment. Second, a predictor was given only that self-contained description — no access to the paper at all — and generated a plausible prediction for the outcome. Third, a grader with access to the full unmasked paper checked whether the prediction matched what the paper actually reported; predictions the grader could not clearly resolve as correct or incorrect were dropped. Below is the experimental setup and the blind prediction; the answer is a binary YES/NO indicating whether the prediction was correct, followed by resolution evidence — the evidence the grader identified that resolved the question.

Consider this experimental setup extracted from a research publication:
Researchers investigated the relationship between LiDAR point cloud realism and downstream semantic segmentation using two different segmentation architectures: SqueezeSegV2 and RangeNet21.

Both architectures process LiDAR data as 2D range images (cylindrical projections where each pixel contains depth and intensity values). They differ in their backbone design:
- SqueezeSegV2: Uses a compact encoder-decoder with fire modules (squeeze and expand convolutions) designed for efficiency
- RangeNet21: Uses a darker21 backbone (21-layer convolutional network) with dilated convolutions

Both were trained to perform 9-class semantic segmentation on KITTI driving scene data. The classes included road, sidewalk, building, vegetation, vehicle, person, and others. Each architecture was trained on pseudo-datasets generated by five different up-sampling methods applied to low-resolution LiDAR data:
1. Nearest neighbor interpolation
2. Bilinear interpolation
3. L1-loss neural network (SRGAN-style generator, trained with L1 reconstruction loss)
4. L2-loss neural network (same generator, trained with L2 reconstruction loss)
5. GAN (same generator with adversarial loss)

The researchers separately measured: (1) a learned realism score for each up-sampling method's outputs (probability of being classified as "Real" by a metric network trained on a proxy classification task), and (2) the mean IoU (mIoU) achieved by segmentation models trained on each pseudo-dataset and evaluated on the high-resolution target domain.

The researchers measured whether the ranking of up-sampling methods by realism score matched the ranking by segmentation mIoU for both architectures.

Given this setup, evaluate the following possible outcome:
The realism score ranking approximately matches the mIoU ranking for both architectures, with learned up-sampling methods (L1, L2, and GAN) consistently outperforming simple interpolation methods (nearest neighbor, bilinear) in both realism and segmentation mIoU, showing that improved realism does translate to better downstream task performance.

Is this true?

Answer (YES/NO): NO